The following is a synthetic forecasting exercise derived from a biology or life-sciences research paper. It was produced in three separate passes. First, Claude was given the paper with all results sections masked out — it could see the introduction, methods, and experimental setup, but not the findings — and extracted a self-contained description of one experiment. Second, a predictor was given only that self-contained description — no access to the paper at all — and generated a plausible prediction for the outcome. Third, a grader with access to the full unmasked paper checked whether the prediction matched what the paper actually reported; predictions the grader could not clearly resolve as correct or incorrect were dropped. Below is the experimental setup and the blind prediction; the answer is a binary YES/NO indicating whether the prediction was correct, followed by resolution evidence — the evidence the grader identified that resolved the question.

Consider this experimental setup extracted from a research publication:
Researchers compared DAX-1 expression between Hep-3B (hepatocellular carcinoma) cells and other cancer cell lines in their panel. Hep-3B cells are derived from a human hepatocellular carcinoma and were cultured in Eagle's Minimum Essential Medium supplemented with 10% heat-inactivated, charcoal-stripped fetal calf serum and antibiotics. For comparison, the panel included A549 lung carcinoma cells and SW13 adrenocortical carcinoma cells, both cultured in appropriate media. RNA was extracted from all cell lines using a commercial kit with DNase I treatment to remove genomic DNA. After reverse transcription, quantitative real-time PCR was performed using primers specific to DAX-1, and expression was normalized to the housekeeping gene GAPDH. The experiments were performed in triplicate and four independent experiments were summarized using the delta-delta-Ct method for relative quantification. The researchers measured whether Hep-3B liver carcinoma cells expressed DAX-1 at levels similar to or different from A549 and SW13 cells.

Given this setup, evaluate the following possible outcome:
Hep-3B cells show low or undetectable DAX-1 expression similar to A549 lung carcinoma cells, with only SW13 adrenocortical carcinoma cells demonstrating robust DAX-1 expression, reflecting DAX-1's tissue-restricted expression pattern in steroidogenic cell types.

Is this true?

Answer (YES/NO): NO